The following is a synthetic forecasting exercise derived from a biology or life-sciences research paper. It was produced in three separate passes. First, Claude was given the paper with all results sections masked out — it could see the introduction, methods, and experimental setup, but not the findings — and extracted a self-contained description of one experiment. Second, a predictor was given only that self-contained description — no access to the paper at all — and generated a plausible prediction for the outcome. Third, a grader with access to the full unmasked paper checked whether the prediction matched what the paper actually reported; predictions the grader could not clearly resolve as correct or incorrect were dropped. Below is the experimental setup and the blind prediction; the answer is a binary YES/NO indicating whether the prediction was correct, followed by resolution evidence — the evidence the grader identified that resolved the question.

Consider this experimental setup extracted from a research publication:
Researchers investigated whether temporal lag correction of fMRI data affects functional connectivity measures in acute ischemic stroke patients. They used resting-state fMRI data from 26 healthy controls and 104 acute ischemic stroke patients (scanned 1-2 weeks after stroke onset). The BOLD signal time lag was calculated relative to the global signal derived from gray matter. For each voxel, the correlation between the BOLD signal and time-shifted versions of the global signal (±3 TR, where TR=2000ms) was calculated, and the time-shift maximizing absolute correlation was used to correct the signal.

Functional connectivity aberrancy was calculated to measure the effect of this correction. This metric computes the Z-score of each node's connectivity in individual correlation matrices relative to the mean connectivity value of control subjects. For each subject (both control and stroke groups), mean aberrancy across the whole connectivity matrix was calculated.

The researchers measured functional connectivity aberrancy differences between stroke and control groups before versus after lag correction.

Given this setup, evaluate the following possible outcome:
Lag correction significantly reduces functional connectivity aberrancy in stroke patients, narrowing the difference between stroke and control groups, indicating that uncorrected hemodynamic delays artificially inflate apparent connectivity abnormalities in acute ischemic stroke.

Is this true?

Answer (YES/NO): YES